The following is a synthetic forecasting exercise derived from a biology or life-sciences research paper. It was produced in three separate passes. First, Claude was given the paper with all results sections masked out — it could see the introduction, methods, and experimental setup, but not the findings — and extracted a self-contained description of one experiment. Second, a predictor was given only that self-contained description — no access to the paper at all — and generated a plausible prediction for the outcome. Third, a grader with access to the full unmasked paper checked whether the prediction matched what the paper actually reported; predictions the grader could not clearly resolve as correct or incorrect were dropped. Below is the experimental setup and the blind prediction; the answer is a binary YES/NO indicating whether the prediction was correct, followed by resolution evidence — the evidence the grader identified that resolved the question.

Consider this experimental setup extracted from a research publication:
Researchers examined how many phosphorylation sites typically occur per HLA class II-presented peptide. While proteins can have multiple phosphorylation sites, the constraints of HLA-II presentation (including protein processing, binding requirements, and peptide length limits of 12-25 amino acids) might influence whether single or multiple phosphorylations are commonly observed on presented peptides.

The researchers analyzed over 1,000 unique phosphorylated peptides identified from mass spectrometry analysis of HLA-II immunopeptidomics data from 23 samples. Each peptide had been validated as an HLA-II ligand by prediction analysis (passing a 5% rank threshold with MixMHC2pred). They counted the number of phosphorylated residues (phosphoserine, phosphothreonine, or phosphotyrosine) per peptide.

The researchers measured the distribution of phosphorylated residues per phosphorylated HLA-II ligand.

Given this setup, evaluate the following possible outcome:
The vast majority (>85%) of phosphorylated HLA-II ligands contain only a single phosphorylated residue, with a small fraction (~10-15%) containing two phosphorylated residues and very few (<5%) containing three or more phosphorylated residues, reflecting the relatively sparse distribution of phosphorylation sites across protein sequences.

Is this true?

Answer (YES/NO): YES